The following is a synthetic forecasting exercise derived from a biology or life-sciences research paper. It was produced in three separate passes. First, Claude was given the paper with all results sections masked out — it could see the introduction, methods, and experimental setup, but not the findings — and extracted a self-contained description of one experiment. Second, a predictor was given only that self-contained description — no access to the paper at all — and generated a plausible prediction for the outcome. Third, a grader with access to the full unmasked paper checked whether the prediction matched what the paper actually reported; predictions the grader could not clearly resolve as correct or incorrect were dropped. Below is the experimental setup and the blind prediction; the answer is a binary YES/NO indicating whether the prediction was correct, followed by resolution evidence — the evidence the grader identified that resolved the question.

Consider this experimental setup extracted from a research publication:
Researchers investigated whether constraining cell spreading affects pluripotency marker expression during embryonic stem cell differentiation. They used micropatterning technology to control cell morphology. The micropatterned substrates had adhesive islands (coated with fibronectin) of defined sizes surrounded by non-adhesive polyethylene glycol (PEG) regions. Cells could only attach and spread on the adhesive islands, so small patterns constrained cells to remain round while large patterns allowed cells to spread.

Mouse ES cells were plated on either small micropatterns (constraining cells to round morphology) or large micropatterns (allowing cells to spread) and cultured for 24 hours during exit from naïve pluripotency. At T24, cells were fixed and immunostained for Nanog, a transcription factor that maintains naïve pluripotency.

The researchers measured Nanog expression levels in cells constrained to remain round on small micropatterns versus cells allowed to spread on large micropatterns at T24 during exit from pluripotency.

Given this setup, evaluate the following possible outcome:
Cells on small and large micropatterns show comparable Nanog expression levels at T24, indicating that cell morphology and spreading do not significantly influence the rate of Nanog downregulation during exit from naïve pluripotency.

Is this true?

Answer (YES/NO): NO